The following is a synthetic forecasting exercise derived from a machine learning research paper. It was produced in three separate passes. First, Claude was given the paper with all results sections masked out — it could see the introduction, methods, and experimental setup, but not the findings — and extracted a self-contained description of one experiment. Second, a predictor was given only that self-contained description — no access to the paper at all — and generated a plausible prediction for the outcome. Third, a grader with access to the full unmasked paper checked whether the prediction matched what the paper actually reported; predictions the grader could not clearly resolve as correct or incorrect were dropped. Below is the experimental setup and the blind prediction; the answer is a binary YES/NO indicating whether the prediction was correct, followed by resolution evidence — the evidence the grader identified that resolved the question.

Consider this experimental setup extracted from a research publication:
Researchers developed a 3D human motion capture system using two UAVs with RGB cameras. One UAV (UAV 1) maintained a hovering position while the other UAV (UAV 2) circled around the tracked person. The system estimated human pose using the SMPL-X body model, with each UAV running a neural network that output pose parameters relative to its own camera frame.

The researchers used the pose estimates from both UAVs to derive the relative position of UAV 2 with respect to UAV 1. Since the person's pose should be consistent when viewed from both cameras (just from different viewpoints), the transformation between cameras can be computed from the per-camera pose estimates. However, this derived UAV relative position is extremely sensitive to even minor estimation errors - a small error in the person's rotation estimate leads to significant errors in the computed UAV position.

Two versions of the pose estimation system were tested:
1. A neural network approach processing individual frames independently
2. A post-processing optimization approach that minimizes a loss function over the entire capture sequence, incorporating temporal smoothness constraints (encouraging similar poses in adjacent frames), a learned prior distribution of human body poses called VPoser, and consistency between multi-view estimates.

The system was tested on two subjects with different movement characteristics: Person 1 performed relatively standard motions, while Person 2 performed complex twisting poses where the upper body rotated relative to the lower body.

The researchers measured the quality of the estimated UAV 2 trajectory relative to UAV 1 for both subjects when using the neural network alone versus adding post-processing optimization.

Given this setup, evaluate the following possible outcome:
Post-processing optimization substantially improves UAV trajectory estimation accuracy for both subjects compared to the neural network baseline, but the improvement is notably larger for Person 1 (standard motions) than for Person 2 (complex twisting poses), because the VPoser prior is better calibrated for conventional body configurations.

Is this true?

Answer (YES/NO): NO